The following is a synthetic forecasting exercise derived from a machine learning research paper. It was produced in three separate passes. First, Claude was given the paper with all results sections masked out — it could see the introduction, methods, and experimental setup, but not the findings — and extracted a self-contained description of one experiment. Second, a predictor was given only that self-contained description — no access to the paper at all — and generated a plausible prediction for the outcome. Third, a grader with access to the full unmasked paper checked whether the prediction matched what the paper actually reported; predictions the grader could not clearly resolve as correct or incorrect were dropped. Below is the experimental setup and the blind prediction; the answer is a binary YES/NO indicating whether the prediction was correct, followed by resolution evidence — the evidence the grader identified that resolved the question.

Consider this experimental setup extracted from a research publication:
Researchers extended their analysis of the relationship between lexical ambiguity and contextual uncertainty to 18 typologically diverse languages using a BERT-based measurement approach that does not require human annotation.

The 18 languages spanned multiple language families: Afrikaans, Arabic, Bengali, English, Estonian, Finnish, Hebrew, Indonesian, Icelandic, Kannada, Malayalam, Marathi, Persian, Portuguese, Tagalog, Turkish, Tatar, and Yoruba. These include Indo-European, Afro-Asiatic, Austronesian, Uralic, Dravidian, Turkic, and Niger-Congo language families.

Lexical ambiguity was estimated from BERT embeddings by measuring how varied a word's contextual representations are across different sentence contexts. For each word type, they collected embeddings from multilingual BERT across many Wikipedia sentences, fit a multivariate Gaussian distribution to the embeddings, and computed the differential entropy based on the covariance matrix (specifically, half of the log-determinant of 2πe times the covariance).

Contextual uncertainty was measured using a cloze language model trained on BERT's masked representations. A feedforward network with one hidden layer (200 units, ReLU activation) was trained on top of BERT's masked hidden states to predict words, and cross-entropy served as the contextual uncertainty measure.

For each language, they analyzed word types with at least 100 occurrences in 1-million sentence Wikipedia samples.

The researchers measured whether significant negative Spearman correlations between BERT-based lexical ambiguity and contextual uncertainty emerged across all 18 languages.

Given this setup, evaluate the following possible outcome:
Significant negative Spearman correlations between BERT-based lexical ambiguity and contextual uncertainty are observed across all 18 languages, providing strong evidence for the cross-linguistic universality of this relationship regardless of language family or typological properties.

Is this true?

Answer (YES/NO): YES